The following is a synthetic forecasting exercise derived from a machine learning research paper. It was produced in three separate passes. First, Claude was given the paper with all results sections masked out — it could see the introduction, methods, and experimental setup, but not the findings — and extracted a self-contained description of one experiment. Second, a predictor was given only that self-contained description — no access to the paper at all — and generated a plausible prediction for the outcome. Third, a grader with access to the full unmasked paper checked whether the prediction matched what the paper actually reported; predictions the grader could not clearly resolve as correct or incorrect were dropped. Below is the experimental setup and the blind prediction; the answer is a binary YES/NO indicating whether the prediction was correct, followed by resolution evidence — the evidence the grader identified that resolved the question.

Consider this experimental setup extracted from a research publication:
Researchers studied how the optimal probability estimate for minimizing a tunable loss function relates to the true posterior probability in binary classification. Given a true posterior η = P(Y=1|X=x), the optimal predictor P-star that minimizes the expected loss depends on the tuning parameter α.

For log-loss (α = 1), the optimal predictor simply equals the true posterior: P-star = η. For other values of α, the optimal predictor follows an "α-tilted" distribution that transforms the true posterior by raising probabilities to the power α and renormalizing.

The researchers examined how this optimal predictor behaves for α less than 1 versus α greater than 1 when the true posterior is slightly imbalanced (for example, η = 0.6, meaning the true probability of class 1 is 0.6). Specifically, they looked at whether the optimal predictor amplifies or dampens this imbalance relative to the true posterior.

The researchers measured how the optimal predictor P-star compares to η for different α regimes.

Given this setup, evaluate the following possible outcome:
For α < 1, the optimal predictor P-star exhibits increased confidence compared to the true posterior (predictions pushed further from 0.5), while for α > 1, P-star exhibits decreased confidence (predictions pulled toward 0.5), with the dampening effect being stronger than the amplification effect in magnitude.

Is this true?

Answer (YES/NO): NO